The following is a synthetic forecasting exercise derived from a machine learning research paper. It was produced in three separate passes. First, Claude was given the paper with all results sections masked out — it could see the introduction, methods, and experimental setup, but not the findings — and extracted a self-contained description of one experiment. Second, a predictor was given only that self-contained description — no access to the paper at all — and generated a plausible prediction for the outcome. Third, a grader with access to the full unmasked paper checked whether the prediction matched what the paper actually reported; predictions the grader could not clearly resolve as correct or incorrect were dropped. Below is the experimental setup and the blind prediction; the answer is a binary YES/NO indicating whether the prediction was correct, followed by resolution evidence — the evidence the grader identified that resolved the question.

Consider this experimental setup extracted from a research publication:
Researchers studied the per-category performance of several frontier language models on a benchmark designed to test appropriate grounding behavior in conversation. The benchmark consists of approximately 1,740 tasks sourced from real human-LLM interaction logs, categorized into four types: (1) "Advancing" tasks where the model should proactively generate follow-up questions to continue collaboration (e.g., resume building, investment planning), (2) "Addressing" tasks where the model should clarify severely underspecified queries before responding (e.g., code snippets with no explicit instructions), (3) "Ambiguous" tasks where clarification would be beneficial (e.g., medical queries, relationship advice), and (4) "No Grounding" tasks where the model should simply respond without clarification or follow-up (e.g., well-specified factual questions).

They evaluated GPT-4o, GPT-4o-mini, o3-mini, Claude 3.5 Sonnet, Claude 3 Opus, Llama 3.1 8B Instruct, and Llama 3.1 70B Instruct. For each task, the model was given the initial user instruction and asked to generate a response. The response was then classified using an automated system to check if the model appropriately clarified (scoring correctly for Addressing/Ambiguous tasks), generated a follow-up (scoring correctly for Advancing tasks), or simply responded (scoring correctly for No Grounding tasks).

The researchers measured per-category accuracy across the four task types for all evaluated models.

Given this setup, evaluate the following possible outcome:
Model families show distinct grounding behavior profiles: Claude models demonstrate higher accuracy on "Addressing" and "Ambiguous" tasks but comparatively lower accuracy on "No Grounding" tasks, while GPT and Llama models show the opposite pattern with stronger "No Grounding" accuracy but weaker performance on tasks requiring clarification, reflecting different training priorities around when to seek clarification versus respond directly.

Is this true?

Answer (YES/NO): NO